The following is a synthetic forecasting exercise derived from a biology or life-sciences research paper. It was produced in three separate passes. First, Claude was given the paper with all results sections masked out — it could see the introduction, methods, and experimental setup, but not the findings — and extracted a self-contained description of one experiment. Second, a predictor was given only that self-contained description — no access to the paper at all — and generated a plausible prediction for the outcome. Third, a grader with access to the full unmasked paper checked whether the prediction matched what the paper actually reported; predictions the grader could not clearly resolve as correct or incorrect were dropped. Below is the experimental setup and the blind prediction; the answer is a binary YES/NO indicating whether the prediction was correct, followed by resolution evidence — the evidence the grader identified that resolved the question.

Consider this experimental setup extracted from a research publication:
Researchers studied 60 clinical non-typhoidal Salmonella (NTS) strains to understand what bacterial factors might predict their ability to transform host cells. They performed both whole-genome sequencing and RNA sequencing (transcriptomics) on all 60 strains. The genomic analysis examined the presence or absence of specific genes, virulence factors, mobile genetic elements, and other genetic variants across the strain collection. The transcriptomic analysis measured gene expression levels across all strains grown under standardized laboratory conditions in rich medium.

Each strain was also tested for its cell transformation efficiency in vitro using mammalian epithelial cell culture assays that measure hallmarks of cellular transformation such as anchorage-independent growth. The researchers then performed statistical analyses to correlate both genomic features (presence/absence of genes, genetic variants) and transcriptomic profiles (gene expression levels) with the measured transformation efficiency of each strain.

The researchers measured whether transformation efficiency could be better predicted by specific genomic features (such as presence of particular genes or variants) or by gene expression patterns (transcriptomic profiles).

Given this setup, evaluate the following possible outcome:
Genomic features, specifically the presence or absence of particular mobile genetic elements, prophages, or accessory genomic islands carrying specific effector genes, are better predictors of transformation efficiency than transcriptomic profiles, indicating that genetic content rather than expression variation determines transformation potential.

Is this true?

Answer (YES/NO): NO